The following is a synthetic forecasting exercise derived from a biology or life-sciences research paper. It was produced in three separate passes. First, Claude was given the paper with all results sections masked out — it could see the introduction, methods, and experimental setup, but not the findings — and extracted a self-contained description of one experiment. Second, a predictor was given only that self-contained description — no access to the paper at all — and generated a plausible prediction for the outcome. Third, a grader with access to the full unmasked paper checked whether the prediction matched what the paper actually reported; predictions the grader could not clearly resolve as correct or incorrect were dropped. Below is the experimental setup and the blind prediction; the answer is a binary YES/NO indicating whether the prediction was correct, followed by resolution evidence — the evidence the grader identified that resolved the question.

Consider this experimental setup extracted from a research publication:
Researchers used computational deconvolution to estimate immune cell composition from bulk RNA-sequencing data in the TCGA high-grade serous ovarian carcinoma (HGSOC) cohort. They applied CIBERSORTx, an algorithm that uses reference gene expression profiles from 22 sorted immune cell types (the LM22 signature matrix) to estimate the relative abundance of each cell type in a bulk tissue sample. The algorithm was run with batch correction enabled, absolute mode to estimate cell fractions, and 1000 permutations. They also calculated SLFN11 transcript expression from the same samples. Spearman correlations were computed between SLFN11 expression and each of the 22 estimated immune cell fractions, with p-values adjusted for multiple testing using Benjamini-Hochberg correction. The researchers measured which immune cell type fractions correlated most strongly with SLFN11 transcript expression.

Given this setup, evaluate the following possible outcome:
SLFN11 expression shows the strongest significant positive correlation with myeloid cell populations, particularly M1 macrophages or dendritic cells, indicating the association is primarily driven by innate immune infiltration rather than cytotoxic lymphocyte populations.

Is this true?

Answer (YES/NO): NO